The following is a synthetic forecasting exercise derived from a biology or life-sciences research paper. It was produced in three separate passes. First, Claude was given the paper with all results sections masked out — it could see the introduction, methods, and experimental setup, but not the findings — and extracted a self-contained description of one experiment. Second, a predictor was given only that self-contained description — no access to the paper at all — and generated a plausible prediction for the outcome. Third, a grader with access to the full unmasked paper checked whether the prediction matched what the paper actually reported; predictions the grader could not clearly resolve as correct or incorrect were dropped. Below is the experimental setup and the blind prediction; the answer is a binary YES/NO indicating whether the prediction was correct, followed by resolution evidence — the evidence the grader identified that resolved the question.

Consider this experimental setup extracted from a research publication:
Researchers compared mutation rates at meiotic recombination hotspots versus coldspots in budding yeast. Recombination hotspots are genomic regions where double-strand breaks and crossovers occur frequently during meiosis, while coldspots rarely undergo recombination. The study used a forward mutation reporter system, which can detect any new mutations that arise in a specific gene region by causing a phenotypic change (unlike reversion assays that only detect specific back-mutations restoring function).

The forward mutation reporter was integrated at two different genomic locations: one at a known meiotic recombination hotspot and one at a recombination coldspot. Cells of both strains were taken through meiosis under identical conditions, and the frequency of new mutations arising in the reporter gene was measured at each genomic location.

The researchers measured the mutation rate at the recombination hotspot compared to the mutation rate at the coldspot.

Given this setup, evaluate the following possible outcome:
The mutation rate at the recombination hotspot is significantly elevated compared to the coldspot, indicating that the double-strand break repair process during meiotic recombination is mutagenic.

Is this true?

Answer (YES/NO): YES